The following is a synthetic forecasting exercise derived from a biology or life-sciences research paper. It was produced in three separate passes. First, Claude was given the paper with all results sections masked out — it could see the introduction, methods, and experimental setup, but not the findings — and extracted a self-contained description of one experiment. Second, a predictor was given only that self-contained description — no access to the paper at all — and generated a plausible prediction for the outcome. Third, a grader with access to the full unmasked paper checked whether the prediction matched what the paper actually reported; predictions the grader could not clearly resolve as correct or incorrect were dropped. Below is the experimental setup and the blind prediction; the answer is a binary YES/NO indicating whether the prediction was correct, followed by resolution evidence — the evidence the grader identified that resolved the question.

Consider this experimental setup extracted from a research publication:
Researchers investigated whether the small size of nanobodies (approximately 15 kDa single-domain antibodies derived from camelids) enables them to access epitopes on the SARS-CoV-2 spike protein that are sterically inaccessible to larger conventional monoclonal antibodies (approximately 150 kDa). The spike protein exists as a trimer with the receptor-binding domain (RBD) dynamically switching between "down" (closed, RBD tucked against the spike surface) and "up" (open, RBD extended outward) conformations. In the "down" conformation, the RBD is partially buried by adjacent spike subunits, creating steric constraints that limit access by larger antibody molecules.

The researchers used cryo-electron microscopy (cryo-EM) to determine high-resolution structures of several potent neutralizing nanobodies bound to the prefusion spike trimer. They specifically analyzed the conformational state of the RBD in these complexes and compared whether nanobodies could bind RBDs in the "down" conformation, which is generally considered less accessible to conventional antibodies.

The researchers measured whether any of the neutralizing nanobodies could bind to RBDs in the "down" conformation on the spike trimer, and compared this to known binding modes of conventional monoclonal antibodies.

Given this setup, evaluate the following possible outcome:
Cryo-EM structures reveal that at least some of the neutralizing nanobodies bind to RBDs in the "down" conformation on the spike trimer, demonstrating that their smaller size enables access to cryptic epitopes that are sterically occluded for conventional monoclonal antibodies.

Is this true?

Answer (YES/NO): NO